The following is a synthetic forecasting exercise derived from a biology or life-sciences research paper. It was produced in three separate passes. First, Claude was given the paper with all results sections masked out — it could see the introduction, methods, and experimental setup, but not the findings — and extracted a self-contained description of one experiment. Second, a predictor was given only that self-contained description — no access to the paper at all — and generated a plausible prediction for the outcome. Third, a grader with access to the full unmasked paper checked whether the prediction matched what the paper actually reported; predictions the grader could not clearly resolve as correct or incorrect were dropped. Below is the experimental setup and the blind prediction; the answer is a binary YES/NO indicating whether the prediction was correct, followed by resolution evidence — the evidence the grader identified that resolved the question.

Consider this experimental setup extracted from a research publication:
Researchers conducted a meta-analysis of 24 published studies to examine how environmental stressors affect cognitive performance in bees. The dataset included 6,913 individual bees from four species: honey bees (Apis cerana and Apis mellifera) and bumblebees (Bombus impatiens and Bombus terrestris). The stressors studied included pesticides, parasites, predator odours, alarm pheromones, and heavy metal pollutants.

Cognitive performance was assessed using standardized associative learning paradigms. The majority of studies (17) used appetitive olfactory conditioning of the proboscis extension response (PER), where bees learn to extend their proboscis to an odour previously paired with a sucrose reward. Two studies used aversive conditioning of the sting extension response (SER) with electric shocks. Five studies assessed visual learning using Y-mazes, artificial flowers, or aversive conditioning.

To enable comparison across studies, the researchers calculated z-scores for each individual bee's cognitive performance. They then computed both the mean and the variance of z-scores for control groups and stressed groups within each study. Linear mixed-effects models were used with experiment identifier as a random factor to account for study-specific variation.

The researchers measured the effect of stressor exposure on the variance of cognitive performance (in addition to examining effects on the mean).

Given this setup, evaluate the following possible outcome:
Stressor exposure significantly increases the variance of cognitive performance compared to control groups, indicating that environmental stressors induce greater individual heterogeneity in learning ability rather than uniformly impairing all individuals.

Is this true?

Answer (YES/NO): NO